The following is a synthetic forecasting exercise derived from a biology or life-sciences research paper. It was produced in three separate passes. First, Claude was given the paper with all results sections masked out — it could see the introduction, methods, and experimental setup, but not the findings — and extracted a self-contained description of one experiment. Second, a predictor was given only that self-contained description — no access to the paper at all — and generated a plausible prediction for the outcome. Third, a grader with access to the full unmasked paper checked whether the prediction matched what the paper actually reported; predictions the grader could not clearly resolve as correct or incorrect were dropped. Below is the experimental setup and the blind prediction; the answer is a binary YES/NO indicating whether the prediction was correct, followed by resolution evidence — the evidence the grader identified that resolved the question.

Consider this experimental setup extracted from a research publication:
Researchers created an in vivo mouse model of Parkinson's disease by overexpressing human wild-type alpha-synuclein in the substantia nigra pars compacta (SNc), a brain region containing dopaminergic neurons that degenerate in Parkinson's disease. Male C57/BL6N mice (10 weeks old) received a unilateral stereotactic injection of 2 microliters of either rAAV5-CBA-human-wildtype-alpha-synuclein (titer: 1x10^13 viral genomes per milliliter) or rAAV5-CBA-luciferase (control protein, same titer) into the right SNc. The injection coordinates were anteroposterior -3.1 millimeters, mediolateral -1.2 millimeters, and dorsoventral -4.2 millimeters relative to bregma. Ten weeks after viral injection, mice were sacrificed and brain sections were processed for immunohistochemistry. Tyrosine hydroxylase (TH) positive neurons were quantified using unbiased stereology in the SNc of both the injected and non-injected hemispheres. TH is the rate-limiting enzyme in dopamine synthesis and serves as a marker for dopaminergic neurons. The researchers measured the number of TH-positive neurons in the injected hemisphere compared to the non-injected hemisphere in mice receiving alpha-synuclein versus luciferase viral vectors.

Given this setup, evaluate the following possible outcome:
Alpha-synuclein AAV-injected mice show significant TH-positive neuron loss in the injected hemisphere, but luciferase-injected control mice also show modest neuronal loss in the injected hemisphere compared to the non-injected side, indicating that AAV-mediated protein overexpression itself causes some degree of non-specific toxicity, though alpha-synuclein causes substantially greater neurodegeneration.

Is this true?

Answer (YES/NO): NO